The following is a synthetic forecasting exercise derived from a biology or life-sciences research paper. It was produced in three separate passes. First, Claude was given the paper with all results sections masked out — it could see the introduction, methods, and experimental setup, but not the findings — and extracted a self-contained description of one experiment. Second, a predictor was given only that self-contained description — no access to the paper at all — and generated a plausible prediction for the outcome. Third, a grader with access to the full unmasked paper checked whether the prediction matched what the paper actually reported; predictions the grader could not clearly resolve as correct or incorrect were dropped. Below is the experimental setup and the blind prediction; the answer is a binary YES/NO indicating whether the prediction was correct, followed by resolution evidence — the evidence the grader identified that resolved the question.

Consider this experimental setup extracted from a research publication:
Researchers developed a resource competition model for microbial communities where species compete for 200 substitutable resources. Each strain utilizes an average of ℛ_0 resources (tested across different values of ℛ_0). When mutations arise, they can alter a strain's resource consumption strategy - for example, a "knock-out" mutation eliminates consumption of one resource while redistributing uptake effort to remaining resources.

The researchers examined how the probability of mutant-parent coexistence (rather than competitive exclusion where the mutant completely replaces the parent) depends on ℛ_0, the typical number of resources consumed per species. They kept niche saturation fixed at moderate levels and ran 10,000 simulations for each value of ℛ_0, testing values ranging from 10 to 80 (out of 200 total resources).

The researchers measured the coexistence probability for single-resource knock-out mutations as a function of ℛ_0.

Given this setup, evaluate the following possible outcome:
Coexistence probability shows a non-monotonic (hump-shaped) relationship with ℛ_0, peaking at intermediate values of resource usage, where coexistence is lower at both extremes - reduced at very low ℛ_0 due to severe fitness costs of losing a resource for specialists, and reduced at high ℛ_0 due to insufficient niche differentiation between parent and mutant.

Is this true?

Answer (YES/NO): NO